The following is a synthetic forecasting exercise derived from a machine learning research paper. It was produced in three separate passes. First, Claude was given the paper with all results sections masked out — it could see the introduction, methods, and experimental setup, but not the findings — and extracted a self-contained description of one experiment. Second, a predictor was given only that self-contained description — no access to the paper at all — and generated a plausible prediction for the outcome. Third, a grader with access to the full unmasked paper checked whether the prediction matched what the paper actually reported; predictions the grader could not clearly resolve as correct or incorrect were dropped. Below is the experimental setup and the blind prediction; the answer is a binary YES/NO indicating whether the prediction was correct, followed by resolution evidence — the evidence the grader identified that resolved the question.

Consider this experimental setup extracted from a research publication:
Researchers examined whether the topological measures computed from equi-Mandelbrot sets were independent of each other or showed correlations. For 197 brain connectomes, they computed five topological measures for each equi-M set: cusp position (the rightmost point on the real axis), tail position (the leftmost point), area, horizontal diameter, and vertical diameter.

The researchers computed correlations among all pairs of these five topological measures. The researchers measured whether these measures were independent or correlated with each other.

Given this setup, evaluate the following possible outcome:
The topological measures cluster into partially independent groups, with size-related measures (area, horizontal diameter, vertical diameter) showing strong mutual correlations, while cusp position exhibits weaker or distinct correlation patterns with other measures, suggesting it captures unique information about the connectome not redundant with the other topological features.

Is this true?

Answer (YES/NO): NO